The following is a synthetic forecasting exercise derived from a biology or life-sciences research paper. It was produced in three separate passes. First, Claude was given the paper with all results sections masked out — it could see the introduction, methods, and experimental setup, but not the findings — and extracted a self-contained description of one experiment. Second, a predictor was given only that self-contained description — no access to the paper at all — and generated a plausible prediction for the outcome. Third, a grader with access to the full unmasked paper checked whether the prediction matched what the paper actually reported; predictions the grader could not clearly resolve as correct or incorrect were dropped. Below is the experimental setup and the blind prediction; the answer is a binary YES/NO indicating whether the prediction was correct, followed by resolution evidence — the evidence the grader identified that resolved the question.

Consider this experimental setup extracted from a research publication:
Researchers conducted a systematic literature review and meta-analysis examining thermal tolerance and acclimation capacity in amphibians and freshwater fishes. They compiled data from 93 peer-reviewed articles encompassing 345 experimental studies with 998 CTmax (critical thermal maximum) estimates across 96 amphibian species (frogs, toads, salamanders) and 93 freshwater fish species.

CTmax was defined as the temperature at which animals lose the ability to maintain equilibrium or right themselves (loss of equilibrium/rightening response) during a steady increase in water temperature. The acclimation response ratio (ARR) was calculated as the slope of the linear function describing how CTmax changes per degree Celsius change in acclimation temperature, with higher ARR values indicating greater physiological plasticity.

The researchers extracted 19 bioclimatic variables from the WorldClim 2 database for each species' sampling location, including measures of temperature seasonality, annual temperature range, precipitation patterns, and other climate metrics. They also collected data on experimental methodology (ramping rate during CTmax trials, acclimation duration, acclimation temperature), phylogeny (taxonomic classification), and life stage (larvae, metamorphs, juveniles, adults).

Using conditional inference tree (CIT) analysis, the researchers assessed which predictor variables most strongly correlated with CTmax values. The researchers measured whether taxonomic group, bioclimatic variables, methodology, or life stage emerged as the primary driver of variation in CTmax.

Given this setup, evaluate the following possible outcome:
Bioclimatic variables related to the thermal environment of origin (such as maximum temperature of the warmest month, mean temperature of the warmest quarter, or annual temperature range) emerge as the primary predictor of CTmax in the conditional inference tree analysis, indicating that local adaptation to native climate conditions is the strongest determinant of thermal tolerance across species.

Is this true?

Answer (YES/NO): NO